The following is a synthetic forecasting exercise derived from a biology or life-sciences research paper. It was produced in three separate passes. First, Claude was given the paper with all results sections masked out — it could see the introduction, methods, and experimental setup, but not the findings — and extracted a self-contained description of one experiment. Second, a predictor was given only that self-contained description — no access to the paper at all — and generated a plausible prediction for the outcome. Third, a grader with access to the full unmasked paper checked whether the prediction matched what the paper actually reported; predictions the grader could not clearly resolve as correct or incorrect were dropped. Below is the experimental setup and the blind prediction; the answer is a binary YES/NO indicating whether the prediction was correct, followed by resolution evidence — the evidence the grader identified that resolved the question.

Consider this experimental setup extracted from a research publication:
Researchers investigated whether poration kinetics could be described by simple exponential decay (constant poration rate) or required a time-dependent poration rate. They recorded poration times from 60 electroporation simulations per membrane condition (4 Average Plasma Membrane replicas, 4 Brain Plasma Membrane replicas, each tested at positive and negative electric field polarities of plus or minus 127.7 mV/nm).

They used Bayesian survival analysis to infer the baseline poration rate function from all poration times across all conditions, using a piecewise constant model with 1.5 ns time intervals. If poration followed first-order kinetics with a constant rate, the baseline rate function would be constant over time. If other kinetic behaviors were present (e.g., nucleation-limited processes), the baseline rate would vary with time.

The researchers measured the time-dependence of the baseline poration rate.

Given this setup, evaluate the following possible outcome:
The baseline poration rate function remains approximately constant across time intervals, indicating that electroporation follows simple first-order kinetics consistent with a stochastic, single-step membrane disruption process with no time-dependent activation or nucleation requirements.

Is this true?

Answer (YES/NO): NO